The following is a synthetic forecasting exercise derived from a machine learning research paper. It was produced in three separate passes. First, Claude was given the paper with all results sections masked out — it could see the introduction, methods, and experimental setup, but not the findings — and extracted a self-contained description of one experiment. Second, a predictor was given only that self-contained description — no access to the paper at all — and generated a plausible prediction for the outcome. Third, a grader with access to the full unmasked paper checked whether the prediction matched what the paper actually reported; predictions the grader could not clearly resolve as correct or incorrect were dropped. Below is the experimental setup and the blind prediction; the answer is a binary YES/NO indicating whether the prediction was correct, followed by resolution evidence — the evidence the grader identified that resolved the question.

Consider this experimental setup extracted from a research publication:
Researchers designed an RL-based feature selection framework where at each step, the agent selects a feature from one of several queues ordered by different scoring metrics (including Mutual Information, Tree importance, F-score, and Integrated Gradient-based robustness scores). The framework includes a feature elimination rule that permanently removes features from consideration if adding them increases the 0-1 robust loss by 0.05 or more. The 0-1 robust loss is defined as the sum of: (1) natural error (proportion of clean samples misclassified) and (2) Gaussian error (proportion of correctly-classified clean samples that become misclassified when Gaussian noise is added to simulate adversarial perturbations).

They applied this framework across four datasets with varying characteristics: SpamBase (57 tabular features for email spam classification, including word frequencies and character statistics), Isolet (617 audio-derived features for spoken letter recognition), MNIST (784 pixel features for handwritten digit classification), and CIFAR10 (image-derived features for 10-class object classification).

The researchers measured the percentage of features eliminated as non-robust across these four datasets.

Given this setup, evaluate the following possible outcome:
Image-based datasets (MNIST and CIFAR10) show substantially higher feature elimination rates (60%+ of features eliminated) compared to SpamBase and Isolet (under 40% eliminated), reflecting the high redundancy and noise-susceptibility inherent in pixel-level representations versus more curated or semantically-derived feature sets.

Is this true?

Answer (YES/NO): NO